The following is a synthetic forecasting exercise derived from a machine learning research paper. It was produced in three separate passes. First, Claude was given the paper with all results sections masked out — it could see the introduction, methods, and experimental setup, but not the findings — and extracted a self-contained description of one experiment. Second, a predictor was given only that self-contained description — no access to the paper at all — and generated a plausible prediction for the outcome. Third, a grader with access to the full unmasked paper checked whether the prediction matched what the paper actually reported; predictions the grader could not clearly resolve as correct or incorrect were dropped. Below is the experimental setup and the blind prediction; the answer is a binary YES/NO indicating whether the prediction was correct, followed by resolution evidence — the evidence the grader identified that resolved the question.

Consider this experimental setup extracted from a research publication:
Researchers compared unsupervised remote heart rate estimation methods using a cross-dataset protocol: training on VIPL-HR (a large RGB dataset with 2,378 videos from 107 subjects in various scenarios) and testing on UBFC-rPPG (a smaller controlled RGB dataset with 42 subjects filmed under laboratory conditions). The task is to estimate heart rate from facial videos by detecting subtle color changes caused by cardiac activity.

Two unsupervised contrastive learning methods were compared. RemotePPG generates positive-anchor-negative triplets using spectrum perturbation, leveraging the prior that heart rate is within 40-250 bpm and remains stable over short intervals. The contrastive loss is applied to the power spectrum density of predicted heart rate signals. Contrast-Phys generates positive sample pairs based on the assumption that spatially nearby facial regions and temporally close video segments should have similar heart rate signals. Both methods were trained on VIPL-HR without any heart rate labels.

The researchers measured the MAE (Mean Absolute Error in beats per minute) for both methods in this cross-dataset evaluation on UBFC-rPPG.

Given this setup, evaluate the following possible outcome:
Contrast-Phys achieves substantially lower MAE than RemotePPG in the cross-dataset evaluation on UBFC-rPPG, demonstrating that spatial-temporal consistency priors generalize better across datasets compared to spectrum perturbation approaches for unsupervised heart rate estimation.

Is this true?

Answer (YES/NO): YES